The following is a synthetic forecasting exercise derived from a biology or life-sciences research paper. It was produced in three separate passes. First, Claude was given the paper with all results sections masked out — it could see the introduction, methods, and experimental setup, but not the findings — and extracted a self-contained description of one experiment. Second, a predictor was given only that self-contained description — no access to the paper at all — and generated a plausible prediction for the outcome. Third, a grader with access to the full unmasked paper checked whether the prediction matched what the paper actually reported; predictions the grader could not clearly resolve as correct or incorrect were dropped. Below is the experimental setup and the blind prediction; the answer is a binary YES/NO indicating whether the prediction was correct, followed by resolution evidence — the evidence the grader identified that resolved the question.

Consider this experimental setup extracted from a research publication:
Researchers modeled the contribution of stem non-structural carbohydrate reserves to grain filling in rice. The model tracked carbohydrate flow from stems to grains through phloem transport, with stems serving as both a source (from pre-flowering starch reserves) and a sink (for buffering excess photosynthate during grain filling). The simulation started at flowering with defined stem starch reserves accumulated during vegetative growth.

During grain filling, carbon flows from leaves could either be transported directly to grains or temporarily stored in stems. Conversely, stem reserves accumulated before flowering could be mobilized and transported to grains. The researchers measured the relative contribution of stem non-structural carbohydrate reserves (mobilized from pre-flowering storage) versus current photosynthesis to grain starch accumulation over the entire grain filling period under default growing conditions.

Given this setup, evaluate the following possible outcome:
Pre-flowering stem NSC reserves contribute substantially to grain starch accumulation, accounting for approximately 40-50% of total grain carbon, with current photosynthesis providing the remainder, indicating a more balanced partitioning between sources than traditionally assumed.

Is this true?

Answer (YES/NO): NO